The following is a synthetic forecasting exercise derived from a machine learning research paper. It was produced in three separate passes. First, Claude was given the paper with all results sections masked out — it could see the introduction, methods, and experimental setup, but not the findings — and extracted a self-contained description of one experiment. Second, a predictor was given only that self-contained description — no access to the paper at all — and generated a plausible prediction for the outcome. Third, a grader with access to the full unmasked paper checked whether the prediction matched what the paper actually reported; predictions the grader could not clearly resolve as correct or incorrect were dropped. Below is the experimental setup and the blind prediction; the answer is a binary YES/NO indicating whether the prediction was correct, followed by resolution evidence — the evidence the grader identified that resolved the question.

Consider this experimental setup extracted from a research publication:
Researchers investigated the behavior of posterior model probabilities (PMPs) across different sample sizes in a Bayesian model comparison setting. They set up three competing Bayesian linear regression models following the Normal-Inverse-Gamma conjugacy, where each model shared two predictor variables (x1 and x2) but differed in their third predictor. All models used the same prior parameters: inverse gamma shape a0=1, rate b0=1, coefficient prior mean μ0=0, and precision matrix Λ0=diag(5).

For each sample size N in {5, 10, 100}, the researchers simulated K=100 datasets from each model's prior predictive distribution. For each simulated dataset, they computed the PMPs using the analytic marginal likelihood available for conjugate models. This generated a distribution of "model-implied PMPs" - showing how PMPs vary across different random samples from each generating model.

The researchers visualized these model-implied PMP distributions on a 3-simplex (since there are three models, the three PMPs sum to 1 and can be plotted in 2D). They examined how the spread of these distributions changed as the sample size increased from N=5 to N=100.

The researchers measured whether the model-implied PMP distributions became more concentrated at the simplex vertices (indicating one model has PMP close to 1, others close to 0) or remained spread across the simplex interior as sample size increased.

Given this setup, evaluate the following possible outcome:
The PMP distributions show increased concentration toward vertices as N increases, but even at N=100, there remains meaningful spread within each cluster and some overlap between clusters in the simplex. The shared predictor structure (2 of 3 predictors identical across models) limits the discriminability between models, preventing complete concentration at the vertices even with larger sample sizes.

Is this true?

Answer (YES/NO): NO